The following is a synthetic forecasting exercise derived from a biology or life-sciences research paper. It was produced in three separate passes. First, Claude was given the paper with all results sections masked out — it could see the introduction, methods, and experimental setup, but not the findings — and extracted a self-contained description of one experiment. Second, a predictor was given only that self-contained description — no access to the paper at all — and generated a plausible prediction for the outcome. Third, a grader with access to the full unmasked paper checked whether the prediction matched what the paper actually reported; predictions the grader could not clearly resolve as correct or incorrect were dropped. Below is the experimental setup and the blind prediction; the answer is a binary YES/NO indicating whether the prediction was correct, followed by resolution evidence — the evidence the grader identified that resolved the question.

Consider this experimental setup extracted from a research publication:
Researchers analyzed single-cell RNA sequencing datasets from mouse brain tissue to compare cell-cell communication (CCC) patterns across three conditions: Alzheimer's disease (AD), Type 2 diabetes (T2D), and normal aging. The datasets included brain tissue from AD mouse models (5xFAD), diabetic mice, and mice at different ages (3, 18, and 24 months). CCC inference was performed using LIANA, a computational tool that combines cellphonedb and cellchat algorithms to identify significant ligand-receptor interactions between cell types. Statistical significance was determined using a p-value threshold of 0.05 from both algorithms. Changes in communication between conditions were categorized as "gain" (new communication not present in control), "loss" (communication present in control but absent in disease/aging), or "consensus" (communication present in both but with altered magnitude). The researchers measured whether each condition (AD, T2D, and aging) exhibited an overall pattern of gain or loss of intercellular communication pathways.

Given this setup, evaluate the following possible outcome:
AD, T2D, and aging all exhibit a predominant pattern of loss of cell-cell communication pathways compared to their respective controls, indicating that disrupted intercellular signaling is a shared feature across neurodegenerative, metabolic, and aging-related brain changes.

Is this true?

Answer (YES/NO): NO